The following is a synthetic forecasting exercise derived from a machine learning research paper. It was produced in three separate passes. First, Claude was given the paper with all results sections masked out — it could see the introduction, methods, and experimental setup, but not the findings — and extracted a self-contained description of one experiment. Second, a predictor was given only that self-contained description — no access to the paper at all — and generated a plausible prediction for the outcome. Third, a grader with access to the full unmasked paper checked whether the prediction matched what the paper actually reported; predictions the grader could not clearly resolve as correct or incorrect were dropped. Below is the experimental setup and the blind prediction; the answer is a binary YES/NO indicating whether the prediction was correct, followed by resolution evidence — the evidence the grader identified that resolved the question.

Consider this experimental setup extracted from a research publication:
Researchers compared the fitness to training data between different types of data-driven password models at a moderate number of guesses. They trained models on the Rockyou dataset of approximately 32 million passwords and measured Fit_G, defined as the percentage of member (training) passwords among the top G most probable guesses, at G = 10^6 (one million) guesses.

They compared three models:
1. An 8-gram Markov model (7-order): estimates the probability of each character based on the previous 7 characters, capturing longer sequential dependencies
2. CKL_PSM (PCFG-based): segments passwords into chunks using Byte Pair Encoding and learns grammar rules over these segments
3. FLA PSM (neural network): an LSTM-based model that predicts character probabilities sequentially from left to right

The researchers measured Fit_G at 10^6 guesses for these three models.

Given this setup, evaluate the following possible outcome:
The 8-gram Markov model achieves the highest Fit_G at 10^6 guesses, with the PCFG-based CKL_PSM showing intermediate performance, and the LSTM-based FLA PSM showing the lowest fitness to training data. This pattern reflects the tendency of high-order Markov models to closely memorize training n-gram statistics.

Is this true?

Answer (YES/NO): NO